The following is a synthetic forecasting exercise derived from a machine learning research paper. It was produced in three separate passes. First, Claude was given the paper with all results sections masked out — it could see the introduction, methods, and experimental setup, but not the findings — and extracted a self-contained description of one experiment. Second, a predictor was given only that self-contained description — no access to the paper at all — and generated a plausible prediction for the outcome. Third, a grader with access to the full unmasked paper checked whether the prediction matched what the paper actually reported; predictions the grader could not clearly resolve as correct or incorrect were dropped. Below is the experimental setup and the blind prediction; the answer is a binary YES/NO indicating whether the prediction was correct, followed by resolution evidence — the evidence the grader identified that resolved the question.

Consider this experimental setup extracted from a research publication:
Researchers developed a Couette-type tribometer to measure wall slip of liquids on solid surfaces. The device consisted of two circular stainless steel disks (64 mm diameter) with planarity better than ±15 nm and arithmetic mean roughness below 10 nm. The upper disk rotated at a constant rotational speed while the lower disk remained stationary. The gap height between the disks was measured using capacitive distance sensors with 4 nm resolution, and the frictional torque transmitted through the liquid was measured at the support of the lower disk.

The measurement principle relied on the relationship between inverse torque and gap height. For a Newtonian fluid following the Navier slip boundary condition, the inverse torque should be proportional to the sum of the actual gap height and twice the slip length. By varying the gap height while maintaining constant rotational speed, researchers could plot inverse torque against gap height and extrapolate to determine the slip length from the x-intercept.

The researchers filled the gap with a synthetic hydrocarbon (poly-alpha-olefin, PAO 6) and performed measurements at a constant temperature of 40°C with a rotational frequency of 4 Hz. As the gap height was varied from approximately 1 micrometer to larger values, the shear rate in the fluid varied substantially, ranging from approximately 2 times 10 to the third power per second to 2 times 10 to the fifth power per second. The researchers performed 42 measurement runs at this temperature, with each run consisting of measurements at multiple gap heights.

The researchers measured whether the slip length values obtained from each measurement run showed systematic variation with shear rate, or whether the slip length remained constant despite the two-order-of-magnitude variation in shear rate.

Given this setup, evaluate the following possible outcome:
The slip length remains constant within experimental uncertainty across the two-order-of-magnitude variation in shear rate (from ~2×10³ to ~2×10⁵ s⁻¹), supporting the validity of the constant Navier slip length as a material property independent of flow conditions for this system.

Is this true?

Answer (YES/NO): YES